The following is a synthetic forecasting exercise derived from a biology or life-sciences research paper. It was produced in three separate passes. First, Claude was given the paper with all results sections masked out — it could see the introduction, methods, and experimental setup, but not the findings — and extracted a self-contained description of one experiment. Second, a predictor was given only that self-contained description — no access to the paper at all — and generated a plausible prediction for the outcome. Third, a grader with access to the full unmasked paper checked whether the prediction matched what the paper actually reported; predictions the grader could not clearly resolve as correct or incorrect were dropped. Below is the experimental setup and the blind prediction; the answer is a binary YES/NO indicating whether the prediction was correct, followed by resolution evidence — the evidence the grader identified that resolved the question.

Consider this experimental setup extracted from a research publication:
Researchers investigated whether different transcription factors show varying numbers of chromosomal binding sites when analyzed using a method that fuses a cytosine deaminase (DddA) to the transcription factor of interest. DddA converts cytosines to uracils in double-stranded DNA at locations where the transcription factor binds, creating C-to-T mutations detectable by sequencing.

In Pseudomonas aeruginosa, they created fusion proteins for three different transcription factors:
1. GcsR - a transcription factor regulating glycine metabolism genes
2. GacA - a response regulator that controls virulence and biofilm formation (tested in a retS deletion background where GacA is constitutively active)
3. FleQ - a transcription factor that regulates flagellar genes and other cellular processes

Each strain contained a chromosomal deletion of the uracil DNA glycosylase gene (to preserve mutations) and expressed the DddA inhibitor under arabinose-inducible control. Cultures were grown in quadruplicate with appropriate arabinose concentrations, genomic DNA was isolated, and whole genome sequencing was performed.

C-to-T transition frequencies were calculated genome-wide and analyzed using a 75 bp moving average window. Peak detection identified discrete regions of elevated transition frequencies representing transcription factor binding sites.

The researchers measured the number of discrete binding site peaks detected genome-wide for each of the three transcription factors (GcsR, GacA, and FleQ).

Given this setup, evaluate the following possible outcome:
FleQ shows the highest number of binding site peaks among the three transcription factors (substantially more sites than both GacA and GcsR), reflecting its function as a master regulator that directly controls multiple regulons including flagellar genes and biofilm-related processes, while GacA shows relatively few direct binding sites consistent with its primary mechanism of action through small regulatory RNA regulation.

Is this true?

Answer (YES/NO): YES